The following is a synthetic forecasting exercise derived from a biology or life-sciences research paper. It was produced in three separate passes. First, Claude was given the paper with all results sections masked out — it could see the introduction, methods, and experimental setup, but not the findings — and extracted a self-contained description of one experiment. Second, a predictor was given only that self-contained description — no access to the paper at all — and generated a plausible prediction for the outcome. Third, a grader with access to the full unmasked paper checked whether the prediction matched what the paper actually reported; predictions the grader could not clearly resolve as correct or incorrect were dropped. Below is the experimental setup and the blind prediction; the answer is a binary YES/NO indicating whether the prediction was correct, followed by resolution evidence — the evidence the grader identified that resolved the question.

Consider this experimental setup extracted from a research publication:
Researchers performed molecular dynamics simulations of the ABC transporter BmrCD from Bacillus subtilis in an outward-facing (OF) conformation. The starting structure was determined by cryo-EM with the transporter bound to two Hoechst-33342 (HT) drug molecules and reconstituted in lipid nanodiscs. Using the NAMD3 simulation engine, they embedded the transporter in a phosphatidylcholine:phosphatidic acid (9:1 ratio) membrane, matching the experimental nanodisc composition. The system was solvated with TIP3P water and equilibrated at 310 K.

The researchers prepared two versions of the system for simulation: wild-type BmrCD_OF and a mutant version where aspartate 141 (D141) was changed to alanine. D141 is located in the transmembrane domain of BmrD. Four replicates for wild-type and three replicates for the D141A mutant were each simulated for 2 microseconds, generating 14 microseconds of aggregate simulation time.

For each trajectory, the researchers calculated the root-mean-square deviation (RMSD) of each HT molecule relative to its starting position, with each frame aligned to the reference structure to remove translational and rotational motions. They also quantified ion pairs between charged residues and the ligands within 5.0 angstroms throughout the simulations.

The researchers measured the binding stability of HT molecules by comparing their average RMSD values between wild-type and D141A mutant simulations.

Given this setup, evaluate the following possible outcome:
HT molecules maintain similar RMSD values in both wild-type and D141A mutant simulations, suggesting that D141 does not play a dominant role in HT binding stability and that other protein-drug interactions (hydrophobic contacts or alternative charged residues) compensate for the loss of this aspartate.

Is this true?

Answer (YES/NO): NO